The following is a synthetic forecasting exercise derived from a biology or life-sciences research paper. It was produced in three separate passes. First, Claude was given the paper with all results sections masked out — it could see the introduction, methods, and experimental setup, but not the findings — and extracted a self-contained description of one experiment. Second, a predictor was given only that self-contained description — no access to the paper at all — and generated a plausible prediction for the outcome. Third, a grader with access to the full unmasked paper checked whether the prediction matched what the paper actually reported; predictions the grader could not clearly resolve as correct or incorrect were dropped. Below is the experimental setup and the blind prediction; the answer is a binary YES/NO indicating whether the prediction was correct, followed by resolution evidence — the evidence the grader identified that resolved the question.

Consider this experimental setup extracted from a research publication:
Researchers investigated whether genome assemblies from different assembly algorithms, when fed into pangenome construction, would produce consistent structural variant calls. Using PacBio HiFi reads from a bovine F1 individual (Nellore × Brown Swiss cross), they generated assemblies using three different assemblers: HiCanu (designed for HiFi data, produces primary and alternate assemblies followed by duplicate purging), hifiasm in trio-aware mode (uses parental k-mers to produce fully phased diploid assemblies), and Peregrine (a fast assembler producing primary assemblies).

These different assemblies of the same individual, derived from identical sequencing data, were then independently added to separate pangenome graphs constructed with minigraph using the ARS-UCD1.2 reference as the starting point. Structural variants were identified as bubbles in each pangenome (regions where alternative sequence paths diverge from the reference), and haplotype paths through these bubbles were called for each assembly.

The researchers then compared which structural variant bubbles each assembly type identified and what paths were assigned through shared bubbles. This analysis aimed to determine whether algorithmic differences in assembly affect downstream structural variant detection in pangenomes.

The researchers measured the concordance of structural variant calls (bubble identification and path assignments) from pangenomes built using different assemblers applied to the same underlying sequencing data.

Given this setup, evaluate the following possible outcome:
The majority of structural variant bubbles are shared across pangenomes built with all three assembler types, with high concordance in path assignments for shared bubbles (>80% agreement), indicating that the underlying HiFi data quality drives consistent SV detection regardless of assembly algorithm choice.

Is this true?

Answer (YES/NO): YES